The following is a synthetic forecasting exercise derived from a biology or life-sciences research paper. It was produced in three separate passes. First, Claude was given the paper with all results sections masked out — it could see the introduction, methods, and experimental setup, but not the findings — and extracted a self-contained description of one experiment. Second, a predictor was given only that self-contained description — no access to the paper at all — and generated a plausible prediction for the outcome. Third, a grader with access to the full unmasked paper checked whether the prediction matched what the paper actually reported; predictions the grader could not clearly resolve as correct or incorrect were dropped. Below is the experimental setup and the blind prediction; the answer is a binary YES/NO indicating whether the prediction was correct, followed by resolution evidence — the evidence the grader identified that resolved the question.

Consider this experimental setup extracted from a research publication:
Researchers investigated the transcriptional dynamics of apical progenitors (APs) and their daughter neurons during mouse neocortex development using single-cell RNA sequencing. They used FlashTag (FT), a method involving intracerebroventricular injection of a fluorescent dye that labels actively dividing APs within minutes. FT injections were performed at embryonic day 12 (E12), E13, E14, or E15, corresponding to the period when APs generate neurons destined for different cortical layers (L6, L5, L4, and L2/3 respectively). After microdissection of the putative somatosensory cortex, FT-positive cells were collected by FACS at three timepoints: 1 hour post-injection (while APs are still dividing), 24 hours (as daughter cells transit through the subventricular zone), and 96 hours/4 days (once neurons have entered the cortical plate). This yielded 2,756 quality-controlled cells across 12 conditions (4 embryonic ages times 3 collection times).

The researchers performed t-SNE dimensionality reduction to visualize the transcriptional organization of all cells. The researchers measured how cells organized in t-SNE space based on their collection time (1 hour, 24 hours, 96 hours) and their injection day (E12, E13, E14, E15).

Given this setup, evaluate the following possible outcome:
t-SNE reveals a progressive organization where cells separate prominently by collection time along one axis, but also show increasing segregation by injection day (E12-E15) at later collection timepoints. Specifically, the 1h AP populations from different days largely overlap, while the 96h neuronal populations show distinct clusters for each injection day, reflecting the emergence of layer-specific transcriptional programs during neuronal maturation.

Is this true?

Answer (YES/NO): NO